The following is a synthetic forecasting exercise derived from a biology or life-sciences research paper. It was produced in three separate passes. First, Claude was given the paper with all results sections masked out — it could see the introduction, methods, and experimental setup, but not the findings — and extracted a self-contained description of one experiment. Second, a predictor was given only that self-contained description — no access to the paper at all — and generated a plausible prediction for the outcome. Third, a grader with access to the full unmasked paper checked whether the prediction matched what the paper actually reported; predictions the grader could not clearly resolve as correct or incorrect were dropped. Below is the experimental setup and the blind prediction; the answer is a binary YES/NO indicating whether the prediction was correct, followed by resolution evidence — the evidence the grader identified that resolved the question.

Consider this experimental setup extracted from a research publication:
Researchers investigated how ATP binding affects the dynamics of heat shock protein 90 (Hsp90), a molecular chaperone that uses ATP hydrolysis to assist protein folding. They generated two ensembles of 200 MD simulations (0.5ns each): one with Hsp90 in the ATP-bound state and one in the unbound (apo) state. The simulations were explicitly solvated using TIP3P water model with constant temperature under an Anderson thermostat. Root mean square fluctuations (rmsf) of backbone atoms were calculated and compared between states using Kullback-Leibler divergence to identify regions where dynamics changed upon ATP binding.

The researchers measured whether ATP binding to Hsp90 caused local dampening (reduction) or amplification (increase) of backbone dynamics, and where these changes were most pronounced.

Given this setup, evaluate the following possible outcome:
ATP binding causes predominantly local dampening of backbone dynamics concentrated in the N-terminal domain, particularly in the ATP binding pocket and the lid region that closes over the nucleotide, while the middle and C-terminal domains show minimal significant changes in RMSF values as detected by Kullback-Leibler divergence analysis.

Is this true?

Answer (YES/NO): NO